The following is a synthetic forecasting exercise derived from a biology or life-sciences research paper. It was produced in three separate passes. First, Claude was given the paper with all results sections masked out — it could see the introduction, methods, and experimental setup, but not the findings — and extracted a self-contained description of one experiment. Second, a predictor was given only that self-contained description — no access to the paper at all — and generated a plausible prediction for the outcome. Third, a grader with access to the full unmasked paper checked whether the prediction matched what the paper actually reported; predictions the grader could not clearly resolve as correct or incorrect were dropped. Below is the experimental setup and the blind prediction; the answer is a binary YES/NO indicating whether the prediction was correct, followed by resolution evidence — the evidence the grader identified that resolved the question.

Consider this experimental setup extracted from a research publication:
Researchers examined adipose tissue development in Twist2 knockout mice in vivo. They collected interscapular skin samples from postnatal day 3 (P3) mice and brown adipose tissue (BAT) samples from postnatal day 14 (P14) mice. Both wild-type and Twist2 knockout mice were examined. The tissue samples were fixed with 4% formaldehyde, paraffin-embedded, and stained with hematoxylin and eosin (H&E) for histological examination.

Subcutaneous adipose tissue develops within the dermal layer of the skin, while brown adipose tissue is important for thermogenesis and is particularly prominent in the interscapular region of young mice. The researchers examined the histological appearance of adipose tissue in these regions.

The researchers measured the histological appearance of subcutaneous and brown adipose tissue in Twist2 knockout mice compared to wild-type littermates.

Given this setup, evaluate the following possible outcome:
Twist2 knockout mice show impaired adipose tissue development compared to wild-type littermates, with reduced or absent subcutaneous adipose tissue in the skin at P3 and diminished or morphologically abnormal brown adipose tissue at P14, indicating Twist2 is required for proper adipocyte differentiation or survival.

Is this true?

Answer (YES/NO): YES